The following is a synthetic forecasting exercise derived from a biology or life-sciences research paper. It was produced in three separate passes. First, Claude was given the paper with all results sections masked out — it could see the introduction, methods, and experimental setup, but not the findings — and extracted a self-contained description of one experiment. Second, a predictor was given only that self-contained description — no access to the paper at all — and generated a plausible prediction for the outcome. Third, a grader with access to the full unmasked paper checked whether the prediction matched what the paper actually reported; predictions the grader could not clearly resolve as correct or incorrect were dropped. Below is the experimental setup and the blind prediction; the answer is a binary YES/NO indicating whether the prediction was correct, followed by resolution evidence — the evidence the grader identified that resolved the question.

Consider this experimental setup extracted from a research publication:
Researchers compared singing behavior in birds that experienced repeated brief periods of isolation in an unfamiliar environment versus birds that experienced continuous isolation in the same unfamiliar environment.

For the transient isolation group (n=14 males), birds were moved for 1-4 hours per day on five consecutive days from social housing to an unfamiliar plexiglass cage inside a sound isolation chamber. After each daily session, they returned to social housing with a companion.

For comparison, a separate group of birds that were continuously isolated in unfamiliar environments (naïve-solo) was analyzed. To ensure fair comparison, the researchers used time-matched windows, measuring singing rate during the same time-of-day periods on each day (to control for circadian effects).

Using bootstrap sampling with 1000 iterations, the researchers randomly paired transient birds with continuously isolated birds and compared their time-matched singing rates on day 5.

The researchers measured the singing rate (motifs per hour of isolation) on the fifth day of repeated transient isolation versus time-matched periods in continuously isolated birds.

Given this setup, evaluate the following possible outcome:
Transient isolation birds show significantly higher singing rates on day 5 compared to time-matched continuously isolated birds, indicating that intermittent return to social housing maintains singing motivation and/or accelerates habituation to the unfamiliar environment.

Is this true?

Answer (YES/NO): NO